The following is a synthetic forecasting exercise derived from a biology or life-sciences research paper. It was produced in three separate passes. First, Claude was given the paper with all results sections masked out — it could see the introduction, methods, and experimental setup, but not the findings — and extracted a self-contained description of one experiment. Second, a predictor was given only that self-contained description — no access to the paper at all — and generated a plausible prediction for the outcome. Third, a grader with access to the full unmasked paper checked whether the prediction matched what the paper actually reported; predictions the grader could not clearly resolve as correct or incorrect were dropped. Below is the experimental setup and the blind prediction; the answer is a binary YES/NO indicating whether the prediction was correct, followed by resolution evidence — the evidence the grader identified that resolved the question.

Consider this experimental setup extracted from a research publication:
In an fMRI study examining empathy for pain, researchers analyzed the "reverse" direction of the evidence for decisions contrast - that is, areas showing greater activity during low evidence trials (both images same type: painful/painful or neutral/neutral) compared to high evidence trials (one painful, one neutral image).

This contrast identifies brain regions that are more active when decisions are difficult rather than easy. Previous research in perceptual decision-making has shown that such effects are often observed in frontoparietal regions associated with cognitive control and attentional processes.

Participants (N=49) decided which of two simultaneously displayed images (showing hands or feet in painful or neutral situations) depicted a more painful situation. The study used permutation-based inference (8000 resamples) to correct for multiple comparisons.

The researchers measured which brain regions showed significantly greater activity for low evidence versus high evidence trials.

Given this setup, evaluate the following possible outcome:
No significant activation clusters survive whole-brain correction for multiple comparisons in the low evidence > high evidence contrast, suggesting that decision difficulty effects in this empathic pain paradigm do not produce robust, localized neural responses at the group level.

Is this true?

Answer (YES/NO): NO